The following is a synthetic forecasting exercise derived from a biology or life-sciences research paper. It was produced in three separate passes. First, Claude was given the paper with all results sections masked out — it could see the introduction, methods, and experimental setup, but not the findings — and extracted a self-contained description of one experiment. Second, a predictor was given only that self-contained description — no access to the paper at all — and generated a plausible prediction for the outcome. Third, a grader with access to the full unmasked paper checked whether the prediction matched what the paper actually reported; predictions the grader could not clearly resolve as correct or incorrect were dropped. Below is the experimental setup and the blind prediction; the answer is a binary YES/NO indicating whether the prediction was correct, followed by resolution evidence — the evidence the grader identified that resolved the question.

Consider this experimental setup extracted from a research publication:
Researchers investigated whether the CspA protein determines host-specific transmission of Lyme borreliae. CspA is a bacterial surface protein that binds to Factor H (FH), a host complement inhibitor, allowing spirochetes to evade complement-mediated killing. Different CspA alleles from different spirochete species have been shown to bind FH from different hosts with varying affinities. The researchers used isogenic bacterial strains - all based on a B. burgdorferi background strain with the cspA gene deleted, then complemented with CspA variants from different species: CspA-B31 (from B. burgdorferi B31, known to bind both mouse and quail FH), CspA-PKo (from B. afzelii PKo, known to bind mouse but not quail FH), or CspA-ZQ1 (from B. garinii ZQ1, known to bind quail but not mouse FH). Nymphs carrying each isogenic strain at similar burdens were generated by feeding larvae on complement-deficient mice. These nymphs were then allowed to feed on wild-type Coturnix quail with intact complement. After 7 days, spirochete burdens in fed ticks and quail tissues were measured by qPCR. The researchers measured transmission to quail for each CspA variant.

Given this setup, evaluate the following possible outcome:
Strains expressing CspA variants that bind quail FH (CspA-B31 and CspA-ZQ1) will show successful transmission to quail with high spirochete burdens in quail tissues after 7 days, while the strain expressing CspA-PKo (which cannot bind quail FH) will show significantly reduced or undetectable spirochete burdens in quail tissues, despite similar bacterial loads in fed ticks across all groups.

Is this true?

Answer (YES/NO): NO